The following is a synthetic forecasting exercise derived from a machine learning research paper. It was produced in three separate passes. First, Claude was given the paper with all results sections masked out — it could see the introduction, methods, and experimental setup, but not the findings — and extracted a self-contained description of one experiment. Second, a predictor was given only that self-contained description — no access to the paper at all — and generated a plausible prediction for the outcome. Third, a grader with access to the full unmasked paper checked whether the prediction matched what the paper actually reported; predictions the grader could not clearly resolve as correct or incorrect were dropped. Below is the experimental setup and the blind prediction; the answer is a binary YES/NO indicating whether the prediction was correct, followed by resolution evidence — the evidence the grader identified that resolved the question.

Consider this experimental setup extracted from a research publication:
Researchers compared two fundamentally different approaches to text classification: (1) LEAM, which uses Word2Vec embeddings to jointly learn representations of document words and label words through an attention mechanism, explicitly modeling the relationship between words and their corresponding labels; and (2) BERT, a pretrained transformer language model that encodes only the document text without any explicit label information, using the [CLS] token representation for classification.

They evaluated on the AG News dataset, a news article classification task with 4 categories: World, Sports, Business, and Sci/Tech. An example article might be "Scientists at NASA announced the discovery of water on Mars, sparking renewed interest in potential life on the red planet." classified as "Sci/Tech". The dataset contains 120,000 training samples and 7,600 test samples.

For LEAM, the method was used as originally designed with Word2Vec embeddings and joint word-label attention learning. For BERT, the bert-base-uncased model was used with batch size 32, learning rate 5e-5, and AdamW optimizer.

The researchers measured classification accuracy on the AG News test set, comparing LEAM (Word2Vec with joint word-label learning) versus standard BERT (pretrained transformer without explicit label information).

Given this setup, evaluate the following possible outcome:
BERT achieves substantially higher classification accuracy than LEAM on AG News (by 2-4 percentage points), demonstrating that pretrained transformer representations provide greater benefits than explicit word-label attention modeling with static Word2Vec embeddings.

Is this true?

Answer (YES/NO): NO